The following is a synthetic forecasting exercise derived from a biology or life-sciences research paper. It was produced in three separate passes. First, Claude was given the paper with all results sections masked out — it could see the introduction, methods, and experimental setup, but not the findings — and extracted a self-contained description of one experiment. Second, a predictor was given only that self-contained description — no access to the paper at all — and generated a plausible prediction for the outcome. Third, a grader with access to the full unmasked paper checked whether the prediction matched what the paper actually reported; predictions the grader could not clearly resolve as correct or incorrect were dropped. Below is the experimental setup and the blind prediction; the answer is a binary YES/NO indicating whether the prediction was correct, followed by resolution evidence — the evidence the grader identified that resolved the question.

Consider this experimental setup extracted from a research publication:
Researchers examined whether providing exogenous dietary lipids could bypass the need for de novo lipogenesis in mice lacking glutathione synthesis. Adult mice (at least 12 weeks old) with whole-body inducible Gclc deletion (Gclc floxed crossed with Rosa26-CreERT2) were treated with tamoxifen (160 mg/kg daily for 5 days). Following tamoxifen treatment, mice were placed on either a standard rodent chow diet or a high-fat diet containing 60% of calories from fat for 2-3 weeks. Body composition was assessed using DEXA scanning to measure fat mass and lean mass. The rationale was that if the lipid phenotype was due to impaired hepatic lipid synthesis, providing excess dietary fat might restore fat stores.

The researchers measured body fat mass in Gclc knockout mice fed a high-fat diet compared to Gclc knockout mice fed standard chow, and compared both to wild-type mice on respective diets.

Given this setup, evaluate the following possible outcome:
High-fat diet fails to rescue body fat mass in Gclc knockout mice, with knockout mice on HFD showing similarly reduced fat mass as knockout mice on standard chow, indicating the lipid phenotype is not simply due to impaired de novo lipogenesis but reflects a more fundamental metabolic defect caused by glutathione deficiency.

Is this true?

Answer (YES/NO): NO